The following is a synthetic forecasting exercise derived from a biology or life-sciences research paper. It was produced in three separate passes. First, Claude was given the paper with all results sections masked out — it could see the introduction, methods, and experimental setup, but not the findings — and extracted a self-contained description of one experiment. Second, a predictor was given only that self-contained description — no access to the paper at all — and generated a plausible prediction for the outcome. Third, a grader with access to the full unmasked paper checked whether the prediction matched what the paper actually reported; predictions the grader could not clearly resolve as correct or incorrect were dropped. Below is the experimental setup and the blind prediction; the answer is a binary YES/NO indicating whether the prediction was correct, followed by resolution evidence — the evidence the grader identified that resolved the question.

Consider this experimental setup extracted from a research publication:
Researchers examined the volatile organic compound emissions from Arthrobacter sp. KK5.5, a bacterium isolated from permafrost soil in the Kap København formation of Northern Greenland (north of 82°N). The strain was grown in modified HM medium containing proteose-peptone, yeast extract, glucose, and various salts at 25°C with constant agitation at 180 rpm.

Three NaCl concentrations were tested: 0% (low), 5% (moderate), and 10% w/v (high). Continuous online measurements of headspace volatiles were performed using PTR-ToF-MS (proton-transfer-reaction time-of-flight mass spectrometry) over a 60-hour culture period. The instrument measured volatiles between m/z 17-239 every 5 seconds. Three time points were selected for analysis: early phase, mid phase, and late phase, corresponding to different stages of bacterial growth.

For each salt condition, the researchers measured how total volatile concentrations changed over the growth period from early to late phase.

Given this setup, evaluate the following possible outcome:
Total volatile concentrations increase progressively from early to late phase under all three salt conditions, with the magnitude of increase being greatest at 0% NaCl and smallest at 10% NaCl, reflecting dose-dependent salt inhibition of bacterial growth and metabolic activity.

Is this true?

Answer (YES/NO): NO